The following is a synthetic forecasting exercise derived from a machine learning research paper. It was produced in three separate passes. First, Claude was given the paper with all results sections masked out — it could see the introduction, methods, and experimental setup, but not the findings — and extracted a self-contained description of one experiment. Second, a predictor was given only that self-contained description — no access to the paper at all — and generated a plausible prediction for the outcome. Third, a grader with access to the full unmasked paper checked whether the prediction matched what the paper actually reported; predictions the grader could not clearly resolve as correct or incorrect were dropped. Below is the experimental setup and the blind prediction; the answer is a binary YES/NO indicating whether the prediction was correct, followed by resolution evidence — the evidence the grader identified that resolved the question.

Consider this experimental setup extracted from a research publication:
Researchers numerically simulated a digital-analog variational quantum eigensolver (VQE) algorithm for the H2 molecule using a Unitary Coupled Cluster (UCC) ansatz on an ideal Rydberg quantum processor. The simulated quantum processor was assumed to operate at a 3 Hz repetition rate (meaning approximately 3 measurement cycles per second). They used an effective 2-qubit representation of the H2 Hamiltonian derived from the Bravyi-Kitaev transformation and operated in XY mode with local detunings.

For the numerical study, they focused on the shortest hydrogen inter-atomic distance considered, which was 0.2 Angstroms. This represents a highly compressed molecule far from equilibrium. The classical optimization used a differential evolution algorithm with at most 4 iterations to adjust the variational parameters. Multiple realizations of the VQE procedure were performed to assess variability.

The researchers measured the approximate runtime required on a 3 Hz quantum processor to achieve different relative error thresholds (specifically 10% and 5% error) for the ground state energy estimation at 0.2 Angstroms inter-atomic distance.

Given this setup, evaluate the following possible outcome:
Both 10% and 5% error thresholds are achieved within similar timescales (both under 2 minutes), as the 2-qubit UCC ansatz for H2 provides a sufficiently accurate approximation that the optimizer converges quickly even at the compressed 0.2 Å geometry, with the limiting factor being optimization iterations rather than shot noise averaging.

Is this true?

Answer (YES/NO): NO